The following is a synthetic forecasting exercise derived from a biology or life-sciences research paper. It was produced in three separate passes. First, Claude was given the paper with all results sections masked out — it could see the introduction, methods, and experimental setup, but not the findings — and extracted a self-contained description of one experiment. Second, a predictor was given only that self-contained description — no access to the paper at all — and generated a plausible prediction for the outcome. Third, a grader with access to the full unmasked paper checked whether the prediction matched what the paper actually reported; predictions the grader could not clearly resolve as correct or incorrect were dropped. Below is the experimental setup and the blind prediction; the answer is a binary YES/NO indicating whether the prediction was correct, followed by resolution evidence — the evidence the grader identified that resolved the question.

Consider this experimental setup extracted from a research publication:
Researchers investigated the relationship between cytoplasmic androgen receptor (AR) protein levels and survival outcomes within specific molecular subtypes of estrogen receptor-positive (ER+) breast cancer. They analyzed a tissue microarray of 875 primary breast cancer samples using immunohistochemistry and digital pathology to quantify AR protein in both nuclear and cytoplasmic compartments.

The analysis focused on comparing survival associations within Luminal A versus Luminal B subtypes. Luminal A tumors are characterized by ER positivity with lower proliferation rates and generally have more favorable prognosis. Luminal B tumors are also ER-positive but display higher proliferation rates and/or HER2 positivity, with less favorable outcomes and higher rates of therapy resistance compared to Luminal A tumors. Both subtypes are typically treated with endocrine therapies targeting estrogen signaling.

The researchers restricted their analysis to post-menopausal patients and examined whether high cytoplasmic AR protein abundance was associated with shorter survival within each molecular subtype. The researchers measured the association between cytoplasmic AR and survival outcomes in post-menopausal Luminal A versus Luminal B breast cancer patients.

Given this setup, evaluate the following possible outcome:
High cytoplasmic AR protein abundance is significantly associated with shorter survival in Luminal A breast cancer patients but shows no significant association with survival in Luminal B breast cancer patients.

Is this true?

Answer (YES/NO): NO